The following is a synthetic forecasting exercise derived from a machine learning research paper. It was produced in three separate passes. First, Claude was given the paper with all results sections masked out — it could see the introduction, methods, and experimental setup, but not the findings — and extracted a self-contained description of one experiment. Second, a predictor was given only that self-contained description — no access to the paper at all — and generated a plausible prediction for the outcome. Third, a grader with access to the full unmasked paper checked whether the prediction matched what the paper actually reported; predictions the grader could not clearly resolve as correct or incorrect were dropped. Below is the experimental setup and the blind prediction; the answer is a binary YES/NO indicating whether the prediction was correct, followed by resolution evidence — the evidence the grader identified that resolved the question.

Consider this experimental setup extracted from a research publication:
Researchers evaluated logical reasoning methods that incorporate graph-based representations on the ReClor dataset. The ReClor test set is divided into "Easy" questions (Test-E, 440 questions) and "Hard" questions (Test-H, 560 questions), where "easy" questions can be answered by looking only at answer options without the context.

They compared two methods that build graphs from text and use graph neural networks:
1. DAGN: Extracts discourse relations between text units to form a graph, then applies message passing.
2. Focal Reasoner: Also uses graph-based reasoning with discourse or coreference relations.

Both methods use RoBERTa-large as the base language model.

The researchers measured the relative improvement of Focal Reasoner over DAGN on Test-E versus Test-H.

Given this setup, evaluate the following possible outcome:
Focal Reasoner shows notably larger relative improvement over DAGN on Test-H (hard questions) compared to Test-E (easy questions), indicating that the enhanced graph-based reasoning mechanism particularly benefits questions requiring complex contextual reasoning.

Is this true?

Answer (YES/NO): NO